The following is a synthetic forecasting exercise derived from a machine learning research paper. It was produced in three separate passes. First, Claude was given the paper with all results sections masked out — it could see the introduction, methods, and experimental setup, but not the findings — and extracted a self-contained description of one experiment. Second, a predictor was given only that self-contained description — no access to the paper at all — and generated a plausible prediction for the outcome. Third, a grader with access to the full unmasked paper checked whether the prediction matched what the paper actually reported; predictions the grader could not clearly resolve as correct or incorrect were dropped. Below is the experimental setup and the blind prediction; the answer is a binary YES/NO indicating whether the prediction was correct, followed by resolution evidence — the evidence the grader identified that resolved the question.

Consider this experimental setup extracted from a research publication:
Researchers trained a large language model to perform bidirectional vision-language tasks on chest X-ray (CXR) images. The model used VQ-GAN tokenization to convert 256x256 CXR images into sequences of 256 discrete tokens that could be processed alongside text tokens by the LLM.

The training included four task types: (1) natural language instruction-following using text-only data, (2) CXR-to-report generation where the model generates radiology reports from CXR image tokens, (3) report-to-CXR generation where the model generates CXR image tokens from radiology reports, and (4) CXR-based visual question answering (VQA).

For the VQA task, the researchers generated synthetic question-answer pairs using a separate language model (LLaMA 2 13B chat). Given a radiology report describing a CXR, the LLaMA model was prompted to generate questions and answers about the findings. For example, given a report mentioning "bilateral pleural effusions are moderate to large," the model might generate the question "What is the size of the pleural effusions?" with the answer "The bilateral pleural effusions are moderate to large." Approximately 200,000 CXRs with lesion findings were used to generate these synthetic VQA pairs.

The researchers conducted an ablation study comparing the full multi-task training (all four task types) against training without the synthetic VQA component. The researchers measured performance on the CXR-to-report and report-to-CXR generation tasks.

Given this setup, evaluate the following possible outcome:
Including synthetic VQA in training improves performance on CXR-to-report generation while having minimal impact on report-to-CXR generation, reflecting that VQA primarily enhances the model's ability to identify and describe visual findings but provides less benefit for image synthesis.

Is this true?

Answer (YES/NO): NO